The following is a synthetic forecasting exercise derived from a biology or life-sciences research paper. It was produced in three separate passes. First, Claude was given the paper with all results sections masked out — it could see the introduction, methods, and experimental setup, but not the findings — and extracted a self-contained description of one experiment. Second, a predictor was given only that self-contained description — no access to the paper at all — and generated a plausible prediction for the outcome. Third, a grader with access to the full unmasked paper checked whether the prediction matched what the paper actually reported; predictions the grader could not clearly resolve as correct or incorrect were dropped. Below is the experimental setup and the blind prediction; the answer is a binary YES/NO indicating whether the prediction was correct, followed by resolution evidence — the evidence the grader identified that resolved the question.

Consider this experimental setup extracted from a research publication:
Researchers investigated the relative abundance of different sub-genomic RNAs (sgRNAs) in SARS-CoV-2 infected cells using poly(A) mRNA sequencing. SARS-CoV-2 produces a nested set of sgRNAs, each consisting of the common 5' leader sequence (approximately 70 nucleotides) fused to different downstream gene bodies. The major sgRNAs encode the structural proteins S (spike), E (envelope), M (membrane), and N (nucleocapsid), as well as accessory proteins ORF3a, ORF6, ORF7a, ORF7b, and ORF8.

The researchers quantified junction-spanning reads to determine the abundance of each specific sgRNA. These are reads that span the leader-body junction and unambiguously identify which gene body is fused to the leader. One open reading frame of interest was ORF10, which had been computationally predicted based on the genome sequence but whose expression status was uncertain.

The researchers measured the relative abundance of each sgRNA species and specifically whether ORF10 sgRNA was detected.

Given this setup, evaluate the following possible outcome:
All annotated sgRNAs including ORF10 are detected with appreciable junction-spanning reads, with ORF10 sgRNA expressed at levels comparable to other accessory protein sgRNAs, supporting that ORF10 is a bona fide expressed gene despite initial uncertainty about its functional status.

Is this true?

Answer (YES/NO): NO